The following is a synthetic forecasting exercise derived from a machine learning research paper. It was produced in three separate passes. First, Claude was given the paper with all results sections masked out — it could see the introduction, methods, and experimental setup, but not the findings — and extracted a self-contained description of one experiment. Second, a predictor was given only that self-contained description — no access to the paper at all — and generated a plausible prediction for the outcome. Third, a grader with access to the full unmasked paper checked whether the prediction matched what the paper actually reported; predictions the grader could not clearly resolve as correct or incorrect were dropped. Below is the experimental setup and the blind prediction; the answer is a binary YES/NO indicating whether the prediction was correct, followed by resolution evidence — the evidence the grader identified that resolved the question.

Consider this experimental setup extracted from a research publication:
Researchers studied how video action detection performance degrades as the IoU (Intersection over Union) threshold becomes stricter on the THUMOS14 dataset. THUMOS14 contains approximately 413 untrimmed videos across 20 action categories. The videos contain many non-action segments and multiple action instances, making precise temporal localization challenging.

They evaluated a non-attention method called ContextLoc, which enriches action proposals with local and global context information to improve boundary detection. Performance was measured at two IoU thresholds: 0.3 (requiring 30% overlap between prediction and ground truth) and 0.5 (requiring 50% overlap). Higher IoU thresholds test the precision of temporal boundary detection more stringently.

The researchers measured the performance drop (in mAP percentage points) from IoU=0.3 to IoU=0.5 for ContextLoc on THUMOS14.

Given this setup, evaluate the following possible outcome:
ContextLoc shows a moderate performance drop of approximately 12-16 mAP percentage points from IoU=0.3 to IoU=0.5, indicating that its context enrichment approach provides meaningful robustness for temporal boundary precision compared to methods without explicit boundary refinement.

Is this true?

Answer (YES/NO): YES